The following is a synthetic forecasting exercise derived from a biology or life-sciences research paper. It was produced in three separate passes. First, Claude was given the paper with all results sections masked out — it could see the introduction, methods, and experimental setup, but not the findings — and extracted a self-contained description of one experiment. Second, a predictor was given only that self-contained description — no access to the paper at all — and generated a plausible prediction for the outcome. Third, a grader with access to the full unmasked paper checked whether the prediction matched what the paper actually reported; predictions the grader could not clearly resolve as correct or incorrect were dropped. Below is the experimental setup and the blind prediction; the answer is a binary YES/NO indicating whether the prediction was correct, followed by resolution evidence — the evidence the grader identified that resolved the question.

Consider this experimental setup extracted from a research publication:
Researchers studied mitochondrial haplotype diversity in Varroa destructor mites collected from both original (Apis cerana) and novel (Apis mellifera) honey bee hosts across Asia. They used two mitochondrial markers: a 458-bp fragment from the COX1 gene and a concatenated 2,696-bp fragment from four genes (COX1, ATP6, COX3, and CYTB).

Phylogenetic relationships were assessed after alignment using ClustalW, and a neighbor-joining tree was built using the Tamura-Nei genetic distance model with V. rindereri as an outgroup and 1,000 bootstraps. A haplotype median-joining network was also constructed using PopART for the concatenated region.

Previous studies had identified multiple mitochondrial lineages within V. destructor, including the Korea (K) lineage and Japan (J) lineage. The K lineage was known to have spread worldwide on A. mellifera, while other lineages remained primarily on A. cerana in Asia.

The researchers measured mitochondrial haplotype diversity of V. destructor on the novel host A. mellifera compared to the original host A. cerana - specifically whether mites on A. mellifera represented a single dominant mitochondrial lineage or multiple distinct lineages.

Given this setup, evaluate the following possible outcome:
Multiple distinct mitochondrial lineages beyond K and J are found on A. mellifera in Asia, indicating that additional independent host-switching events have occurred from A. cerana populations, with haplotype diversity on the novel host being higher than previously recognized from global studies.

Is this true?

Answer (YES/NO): NO